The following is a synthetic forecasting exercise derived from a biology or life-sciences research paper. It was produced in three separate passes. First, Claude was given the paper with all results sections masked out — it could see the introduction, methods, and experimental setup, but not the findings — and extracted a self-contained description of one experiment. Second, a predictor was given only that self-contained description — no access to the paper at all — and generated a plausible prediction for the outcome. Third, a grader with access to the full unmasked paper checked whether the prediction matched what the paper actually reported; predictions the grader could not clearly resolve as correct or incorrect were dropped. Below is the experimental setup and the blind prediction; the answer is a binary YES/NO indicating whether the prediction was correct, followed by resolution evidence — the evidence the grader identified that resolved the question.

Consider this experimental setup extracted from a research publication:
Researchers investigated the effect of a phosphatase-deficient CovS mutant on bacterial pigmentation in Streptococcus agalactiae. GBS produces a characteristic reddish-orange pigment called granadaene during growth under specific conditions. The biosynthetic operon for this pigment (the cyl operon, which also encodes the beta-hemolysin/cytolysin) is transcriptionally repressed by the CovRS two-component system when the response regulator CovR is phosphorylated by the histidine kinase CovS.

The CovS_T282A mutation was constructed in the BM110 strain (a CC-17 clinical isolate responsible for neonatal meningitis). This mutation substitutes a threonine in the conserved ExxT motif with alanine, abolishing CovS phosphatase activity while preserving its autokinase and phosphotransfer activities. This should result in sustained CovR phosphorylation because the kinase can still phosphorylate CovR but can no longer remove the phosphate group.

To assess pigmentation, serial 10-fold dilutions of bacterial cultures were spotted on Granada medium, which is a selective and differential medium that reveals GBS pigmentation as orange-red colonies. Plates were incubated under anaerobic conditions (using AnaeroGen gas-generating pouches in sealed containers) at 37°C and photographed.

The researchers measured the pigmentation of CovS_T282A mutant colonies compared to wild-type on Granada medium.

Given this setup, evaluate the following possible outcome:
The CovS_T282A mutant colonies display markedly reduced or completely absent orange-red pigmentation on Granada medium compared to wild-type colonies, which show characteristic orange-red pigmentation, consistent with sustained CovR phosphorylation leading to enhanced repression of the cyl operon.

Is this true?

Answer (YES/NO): YES